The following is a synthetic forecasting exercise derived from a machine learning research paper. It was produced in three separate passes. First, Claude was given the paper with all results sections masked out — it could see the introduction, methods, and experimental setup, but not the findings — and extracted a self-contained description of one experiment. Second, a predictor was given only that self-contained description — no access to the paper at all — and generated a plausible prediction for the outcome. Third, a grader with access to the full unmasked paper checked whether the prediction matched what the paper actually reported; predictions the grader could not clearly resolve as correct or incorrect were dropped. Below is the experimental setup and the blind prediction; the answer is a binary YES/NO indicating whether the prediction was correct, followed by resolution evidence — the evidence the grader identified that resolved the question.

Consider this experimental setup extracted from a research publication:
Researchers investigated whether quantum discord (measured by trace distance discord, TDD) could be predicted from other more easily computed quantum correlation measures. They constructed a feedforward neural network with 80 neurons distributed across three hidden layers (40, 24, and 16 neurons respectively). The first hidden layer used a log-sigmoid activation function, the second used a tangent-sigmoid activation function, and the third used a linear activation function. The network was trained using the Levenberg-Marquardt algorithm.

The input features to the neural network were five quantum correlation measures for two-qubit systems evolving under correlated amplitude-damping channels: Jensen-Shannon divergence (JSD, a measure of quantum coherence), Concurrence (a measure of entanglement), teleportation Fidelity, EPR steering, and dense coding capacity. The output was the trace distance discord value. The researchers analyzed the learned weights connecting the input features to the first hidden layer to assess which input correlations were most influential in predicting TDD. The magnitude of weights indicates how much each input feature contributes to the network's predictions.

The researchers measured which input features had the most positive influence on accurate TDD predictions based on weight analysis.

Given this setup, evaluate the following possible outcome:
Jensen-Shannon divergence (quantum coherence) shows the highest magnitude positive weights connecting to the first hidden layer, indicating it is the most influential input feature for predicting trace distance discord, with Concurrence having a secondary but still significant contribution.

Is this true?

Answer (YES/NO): NO